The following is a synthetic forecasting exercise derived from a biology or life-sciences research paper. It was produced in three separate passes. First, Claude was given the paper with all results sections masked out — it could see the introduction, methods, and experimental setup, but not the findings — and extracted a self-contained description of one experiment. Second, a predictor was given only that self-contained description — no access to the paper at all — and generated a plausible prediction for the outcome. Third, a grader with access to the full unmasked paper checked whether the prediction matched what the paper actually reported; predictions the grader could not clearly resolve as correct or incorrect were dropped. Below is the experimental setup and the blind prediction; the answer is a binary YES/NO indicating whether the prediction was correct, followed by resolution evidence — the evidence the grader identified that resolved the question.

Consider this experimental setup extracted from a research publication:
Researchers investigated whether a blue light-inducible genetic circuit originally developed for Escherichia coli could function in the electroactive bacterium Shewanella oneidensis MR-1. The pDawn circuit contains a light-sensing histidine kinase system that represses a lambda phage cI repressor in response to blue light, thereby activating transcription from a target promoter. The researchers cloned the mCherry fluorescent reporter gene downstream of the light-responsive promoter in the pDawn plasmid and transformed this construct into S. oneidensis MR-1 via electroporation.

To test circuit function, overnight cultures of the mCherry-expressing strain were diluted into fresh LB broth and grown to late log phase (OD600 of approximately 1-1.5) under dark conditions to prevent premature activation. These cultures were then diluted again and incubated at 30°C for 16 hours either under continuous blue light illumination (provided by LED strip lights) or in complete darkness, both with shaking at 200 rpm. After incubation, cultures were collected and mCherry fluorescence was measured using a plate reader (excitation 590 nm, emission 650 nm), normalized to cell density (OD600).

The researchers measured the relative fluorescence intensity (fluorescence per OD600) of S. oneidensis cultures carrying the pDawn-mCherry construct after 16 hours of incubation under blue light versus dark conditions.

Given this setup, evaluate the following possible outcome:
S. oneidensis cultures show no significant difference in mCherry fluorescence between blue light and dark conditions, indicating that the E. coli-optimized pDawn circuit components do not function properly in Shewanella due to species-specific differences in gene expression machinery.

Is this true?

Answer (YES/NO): NO